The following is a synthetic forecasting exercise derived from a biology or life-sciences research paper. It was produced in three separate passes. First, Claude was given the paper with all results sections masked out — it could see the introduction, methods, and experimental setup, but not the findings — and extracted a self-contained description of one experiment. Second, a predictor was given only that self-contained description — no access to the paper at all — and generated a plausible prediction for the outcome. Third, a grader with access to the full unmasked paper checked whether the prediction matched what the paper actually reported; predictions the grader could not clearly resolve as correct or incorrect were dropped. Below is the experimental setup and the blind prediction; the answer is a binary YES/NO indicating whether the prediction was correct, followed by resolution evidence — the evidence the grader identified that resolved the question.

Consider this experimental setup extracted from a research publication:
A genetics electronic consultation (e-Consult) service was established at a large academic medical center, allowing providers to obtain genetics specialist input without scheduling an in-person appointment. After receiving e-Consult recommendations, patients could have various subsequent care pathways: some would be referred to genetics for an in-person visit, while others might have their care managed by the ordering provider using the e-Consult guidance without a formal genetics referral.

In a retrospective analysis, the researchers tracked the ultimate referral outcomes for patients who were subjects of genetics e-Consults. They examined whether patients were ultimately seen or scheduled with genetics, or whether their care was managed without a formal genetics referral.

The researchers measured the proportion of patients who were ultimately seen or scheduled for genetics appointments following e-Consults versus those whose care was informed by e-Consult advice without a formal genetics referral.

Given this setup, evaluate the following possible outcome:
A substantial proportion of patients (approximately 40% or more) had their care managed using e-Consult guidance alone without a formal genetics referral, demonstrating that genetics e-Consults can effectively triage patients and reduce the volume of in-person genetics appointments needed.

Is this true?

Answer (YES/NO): NO